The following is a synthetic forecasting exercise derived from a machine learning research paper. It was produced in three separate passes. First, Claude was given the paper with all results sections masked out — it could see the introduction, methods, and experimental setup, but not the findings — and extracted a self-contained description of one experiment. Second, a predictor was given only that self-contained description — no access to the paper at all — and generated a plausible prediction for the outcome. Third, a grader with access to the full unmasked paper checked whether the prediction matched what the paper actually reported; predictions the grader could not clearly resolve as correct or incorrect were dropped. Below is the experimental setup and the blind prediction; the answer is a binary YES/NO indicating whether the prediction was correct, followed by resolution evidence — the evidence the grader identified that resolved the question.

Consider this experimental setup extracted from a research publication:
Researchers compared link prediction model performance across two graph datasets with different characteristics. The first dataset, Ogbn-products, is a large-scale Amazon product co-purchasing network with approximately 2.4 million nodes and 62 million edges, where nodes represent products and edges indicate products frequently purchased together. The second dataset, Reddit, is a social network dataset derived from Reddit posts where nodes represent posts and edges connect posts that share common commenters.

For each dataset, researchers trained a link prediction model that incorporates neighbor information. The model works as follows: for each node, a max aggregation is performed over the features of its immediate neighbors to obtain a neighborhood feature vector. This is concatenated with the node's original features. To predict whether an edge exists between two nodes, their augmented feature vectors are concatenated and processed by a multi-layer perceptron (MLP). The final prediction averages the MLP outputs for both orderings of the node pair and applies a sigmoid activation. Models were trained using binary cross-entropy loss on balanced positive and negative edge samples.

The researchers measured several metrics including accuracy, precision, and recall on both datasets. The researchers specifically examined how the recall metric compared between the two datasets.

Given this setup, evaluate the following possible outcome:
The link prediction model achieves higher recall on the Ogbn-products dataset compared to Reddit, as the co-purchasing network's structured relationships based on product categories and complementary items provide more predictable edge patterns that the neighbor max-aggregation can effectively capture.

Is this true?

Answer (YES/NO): YES